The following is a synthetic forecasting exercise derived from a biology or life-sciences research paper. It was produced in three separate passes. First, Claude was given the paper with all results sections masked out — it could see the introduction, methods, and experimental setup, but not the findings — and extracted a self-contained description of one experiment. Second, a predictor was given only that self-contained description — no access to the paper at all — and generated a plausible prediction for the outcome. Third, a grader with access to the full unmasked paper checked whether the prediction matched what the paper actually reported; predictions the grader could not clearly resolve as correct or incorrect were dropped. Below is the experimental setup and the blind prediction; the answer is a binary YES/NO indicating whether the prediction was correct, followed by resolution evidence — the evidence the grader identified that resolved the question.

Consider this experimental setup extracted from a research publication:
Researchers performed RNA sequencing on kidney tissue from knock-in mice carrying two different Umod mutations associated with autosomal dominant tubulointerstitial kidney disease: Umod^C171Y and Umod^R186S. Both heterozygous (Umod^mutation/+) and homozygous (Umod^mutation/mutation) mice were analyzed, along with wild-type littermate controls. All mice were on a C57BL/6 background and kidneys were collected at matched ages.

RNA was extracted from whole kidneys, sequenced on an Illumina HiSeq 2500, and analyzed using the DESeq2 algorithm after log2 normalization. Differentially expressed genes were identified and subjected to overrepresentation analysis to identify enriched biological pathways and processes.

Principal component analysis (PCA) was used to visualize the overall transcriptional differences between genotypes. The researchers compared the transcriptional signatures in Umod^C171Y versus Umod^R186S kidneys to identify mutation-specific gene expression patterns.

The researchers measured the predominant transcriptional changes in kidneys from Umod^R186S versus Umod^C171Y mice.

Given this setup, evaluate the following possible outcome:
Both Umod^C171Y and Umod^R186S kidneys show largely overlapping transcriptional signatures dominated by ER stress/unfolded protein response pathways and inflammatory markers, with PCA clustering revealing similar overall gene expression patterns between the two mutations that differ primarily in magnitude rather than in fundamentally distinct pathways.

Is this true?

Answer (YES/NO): NO